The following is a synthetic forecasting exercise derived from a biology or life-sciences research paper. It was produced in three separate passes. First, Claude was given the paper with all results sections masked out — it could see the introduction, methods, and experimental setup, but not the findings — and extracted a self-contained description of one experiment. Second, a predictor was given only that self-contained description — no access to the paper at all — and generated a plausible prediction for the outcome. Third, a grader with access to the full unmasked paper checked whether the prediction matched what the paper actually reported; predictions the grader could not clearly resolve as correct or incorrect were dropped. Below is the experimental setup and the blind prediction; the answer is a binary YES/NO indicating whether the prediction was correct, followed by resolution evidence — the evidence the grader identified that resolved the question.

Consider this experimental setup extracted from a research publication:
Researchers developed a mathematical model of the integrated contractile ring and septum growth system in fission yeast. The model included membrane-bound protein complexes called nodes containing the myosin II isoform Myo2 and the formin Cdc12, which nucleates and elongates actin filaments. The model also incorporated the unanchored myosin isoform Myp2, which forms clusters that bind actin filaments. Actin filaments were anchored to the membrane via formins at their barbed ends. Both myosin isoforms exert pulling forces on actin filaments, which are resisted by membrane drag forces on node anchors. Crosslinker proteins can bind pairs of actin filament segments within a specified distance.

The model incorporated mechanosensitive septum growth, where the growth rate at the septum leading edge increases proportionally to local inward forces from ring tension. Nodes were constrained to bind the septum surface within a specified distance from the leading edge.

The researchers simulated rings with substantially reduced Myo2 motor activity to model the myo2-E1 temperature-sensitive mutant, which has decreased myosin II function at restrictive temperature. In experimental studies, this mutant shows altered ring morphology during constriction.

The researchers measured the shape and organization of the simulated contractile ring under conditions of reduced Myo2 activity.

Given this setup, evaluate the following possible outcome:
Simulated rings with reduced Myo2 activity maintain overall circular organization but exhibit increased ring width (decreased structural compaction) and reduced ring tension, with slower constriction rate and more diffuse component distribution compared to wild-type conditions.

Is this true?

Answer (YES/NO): NO